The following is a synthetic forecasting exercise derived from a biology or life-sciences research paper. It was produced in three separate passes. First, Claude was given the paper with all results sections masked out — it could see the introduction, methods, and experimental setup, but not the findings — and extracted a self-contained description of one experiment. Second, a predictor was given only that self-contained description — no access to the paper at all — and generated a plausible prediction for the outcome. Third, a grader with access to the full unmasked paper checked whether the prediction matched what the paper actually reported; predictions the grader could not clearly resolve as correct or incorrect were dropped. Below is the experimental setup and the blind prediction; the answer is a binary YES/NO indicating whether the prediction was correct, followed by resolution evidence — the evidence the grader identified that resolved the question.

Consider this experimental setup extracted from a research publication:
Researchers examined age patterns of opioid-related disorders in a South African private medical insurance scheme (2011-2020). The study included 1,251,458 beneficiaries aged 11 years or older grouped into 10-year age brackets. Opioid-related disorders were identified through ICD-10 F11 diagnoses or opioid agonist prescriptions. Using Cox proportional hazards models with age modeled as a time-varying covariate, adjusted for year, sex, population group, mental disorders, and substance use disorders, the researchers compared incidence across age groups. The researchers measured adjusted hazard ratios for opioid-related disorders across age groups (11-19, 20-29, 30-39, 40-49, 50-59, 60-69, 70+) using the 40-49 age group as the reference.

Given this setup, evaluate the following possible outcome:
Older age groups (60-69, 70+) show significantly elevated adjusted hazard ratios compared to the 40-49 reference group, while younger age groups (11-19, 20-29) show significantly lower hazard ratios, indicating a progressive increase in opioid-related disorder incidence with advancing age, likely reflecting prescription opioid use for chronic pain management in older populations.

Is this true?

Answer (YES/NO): NO